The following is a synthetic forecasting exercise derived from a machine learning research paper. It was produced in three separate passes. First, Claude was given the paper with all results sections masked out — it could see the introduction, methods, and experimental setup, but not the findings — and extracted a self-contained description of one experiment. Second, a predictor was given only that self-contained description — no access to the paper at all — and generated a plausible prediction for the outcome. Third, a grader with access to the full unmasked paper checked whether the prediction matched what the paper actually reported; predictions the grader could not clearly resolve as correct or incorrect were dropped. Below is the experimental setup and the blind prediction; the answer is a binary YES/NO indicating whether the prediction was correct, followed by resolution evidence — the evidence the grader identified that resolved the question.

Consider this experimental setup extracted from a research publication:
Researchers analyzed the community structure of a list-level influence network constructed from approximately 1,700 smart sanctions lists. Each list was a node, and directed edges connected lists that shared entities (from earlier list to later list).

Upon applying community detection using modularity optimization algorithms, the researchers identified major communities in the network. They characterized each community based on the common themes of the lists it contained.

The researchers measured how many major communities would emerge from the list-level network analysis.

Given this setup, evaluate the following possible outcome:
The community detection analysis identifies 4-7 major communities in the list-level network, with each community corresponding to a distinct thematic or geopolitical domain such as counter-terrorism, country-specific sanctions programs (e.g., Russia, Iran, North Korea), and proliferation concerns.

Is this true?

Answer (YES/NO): NO